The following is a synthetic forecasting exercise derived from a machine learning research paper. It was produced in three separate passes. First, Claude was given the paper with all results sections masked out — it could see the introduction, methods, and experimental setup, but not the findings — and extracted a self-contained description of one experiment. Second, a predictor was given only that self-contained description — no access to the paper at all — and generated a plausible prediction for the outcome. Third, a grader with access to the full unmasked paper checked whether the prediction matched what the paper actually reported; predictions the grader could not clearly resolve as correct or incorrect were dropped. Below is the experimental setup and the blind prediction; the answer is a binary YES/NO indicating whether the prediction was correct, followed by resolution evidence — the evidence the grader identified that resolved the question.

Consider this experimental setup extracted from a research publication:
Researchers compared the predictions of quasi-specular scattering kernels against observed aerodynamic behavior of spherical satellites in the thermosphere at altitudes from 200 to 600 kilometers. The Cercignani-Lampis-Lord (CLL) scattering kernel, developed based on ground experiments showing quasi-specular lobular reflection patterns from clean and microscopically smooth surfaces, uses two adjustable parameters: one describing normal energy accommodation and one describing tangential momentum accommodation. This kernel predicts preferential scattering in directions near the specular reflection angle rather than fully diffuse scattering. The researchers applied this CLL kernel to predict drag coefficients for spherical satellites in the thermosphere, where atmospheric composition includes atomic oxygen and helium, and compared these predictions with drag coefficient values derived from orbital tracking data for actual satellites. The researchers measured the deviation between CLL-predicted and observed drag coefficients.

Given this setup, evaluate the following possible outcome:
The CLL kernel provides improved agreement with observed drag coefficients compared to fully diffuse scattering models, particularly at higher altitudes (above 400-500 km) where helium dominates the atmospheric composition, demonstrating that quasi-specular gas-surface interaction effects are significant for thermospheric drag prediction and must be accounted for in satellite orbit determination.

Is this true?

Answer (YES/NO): NO